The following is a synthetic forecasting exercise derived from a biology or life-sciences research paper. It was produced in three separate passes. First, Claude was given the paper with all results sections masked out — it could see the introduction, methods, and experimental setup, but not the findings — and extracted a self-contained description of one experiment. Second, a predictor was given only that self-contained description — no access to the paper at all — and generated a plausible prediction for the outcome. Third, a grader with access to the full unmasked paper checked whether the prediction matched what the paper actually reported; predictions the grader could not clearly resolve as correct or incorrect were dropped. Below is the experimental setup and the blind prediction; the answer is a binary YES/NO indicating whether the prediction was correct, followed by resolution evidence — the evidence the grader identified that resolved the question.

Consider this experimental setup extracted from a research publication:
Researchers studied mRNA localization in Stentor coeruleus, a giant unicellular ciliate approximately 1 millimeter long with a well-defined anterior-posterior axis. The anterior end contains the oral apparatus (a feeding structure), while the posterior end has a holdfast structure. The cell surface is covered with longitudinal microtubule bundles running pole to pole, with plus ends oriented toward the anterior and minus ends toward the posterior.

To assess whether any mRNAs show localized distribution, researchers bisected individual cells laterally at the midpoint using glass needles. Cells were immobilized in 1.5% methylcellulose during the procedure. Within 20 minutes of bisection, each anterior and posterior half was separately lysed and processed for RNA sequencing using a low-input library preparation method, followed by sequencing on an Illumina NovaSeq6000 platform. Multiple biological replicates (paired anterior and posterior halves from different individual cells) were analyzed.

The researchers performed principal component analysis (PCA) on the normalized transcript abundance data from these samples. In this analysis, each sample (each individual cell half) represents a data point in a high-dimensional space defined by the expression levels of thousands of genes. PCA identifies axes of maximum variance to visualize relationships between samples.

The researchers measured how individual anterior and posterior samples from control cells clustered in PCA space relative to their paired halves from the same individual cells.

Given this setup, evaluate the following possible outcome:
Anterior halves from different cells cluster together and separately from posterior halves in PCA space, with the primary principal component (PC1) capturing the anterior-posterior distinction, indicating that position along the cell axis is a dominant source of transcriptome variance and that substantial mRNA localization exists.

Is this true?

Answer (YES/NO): YES